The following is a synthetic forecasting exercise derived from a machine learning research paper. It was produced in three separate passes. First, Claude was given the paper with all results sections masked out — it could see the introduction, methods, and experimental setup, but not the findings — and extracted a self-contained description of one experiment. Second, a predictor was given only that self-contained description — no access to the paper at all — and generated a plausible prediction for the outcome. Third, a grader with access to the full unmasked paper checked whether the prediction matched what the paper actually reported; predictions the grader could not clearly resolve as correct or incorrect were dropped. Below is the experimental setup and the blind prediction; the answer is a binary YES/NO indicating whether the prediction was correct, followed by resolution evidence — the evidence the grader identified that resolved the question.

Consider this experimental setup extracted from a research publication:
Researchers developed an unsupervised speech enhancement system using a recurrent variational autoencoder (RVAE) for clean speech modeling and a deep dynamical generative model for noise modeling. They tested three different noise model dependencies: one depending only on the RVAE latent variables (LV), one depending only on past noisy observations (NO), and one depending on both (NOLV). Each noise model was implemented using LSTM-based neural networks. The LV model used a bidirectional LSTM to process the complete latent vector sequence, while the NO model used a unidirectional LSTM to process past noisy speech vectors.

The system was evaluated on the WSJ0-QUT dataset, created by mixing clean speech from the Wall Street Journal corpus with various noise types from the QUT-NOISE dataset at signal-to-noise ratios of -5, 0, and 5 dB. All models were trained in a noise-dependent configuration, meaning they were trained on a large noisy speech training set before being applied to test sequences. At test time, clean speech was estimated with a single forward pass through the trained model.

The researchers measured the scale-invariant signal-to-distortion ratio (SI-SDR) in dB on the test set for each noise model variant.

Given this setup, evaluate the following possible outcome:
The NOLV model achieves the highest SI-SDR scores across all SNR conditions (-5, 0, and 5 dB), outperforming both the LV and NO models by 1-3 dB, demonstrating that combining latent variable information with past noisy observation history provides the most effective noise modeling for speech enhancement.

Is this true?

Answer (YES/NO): NO